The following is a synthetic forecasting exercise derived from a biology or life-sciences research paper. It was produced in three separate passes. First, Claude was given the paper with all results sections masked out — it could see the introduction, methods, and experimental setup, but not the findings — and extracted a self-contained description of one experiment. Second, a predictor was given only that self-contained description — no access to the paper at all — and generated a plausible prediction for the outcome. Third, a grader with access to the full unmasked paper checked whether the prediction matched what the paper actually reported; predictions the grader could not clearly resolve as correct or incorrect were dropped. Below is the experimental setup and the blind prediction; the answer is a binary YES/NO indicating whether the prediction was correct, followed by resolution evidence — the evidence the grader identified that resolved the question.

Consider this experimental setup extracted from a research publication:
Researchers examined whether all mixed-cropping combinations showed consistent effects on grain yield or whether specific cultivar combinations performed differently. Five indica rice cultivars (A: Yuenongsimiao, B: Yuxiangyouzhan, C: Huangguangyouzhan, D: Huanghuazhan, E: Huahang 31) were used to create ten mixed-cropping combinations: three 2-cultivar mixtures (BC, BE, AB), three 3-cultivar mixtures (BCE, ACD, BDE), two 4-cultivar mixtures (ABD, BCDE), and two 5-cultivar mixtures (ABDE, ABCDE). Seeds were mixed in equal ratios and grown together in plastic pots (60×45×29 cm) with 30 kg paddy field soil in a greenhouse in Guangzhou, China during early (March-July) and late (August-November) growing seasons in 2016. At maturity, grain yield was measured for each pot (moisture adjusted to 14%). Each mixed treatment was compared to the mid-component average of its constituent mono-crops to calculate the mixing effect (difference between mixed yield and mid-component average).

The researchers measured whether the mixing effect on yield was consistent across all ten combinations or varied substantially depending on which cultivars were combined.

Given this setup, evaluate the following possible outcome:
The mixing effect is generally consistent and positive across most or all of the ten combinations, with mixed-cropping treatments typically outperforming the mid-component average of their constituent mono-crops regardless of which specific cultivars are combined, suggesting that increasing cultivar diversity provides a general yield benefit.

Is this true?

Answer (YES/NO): NO